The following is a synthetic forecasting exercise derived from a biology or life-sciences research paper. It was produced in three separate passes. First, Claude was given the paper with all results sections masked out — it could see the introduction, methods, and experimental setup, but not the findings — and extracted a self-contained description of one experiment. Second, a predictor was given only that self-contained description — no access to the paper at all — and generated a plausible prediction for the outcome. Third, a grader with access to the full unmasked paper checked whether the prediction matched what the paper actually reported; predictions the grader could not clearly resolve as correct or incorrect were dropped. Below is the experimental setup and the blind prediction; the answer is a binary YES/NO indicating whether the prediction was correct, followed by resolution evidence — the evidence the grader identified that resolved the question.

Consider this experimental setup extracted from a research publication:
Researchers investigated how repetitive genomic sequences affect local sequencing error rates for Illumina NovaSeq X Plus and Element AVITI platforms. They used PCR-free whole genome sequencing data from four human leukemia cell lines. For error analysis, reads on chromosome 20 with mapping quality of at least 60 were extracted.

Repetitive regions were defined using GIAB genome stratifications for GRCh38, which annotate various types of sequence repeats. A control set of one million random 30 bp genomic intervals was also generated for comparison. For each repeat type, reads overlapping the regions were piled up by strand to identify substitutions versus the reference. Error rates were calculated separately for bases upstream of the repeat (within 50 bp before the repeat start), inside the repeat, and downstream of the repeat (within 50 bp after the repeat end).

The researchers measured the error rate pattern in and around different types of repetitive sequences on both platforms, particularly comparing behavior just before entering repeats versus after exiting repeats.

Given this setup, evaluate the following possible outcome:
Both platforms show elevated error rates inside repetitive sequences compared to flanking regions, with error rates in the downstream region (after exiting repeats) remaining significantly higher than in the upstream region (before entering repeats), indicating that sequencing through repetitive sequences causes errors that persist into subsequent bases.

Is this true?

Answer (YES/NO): NO